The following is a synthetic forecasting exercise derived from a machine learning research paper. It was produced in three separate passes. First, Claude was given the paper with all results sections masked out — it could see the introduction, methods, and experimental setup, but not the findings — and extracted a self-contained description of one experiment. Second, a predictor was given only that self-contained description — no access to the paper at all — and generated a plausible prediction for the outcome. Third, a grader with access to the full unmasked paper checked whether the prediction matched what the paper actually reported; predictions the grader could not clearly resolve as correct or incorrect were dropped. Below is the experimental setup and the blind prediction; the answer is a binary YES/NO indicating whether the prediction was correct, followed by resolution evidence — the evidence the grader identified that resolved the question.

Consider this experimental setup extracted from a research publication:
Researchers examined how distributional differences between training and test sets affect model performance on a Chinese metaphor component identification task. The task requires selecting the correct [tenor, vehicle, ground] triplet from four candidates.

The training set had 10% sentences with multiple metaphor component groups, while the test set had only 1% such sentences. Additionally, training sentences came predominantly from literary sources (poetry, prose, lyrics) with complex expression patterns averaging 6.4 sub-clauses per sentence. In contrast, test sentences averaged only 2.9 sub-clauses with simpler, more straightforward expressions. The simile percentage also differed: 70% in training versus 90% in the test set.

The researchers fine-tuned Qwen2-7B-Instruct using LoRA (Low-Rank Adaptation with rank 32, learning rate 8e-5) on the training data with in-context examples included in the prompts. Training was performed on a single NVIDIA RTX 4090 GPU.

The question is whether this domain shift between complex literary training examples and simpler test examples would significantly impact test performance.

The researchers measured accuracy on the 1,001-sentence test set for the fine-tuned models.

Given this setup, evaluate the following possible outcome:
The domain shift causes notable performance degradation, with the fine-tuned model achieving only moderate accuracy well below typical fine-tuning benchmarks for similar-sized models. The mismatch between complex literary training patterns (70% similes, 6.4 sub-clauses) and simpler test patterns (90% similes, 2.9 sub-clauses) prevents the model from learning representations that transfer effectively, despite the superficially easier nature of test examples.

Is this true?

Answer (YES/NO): NO